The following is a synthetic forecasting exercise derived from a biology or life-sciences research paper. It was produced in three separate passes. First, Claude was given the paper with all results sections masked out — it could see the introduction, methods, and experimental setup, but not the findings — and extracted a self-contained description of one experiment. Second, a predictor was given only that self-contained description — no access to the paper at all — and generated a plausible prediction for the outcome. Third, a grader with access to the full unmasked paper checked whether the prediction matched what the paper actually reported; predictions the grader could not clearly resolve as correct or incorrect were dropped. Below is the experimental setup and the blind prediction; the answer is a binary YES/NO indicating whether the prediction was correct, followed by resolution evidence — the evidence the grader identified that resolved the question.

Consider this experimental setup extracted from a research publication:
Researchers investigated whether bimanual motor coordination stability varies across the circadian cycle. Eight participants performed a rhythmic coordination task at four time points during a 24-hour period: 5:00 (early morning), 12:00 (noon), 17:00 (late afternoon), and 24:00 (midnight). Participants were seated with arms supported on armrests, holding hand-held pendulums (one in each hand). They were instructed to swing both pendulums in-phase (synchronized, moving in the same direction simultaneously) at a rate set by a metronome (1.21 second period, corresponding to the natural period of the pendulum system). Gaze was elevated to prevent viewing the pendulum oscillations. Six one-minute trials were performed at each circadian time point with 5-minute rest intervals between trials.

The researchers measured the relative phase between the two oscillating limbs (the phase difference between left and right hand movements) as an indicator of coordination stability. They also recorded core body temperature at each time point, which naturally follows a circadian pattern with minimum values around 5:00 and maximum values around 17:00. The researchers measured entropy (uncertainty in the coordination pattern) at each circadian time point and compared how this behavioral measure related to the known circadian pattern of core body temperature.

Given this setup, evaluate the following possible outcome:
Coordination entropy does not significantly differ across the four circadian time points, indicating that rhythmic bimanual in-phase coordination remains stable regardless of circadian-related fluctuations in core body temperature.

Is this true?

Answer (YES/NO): NO